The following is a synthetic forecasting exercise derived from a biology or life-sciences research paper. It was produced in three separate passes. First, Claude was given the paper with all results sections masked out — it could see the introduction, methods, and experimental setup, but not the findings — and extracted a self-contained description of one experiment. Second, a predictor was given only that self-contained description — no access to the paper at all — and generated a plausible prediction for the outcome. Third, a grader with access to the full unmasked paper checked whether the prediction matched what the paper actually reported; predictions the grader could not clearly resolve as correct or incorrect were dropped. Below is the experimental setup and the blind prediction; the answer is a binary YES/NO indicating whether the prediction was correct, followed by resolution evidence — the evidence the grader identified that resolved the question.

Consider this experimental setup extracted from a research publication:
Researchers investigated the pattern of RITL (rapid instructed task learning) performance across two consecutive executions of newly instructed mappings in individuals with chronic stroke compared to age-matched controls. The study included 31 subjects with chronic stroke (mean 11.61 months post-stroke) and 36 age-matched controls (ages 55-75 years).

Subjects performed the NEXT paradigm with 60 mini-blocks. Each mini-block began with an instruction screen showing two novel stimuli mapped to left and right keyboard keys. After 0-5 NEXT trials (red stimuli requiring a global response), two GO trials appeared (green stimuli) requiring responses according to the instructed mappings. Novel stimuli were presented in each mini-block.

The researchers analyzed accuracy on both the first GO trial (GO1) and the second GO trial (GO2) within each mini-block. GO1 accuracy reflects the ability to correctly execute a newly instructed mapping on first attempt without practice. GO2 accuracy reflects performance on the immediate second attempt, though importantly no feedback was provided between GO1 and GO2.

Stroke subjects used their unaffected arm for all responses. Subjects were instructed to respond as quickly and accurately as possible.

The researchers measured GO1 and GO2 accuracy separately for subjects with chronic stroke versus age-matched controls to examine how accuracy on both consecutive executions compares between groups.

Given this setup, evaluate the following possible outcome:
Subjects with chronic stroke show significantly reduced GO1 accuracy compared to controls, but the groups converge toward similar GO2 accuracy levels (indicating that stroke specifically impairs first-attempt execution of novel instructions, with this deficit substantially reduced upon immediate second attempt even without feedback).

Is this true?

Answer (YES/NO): NO